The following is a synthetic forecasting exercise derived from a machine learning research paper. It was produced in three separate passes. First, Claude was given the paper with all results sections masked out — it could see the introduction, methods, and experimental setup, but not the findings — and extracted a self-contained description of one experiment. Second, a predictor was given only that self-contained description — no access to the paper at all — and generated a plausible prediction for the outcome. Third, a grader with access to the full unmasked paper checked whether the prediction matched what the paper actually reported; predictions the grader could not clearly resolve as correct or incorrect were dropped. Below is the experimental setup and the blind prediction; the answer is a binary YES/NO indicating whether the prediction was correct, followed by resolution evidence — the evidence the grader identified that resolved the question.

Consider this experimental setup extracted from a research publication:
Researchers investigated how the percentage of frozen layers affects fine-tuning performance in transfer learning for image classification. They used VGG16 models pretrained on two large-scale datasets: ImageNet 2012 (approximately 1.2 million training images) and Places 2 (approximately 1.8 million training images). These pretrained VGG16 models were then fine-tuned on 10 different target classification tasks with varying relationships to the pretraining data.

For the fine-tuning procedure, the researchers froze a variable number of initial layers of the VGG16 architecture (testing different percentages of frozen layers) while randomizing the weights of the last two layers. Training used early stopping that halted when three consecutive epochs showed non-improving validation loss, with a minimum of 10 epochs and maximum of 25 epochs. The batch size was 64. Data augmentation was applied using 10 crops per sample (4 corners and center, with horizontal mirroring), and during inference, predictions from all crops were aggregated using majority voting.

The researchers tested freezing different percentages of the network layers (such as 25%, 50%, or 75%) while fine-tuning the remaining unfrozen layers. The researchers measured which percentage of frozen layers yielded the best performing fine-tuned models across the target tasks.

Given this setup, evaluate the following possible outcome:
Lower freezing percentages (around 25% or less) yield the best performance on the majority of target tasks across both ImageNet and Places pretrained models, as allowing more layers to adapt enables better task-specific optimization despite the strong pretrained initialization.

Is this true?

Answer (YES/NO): NO